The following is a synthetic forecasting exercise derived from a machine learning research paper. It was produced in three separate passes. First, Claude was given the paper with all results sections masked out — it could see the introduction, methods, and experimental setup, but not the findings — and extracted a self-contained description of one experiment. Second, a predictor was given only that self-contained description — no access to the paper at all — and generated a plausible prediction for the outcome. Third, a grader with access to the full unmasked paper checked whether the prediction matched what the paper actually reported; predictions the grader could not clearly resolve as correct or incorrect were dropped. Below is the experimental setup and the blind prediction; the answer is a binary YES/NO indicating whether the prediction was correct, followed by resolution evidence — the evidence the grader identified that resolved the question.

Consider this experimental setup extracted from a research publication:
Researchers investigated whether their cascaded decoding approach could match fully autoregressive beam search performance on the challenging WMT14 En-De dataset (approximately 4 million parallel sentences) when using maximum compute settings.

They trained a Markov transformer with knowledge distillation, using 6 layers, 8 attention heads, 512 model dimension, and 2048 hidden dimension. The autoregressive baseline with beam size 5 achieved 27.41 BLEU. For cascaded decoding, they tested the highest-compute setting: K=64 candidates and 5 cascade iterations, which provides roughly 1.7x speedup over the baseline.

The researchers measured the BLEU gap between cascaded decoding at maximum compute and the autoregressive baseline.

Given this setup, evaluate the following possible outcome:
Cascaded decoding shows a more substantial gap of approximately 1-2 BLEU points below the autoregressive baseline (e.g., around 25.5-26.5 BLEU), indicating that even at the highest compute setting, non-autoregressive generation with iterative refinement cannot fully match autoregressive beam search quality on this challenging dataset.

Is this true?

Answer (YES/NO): NO